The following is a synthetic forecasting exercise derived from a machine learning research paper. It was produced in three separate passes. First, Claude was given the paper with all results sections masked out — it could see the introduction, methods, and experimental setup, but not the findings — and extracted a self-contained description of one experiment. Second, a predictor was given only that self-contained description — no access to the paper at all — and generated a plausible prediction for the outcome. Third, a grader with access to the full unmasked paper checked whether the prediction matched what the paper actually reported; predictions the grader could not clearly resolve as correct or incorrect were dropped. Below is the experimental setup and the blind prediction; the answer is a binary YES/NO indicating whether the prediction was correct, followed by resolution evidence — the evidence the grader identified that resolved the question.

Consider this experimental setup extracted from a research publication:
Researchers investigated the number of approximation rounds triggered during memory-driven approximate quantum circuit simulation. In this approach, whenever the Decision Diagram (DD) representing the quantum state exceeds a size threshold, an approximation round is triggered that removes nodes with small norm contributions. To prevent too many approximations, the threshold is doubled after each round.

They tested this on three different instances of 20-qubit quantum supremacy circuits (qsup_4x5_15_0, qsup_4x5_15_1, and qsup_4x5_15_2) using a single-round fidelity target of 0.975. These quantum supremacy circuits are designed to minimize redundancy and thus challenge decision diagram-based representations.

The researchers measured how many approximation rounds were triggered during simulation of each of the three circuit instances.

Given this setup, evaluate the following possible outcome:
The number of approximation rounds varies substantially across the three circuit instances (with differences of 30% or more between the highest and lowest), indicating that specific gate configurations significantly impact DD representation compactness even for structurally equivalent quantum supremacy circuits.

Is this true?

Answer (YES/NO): NO